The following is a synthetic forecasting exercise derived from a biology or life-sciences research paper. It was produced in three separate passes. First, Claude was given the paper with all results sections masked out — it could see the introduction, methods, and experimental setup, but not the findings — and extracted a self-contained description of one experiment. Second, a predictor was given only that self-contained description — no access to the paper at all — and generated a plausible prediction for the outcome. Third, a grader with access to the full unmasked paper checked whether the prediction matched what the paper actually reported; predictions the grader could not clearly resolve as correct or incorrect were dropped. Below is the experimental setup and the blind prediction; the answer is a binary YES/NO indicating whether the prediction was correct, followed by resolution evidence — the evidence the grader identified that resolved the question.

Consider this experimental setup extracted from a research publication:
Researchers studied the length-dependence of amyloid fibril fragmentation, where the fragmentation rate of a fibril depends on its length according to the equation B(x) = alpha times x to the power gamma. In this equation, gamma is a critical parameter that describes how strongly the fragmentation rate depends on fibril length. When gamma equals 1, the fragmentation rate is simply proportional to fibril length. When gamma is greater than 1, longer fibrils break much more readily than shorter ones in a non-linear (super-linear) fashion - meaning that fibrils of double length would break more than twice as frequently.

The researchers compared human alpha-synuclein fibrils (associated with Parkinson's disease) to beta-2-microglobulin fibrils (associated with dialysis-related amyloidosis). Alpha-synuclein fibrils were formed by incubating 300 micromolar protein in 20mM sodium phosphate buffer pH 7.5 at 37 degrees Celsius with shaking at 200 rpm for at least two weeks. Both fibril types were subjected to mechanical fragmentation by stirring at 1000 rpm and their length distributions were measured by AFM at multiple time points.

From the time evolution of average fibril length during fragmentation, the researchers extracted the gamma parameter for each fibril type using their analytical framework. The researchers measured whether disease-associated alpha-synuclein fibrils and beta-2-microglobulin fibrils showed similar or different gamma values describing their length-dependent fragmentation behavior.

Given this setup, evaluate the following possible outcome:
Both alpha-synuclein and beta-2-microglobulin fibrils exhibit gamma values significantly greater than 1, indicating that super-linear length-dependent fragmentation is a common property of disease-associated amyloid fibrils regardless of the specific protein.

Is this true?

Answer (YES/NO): YES